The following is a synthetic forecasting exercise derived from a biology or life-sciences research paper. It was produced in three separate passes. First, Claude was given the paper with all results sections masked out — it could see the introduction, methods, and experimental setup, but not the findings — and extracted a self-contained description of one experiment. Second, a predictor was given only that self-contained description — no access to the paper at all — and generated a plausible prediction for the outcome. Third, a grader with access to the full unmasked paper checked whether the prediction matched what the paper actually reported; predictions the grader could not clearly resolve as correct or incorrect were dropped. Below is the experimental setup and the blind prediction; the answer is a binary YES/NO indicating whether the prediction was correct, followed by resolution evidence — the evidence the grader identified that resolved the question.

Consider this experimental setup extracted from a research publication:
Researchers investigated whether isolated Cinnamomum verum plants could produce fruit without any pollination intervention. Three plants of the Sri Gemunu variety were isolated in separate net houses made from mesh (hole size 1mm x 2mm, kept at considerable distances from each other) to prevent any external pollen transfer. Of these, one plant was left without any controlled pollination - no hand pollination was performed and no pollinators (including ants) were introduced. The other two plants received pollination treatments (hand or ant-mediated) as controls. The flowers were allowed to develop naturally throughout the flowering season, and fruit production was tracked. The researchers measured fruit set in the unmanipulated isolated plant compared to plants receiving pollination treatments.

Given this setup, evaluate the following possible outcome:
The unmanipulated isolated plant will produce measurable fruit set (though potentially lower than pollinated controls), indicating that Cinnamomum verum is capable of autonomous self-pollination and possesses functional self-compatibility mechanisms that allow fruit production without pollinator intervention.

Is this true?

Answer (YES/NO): NO